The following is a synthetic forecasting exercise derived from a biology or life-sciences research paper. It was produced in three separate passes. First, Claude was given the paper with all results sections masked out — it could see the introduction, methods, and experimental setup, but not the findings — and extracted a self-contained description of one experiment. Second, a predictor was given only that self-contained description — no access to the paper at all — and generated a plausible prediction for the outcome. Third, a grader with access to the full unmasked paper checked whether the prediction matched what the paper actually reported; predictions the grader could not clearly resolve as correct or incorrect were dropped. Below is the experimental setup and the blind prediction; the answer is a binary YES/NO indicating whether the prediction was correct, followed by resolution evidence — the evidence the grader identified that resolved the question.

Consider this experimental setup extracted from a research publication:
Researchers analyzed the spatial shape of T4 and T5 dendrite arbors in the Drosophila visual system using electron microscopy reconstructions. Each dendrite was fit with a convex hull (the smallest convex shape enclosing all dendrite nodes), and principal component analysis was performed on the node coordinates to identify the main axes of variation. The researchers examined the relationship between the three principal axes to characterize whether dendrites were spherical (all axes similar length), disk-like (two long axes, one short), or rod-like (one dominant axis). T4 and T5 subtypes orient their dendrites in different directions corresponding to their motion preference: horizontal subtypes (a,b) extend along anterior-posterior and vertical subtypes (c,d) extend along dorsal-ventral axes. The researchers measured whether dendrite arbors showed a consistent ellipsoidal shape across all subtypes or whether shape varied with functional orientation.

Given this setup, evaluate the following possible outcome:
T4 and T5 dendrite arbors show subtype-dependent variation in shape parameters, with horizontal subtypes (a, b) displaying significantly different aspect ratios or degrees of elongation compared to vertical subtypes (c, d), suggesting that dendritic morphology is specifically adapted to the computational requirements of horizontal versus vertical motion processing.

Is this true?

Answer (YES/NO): NO